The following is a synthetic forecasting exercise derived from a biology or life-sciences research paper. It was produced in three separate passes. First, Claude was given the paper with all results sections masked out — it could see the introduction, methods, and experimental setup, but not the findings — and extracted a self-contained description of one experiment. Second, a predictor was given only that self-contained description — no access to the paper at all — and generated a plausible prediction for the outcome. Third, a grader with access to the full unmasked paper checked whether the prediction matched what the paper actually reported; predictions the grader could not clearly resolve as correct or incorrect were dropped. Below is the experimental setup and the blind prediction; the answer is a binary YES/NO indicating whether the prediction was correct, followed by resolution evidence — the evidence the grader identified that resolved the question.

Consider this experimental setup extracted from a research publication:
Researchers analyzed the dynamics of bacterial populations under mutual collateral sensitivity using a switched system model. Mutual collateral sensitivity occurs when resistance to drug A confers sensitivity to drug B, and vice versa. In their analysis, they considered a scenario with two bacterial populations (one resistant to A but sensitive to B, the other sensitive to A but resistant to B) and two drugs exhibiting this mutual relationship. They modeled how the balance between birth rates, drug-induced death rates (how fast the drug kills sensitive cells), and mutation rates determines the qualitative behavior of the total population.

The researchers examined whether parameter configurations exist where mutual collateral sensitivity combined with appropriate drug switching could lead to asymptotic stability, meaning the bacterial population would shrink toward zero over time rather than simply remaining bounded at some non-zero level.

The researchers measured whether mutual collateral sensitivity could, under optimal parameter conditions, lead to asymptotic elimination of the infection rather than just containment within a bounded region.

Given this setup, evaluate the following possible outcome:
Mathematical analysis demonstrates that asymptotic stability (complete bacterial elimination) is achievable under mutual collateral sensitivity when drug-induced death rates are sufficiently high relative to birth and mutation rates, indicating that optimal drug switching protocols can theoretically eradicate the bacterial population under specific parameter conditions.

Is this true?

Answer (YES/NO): YES